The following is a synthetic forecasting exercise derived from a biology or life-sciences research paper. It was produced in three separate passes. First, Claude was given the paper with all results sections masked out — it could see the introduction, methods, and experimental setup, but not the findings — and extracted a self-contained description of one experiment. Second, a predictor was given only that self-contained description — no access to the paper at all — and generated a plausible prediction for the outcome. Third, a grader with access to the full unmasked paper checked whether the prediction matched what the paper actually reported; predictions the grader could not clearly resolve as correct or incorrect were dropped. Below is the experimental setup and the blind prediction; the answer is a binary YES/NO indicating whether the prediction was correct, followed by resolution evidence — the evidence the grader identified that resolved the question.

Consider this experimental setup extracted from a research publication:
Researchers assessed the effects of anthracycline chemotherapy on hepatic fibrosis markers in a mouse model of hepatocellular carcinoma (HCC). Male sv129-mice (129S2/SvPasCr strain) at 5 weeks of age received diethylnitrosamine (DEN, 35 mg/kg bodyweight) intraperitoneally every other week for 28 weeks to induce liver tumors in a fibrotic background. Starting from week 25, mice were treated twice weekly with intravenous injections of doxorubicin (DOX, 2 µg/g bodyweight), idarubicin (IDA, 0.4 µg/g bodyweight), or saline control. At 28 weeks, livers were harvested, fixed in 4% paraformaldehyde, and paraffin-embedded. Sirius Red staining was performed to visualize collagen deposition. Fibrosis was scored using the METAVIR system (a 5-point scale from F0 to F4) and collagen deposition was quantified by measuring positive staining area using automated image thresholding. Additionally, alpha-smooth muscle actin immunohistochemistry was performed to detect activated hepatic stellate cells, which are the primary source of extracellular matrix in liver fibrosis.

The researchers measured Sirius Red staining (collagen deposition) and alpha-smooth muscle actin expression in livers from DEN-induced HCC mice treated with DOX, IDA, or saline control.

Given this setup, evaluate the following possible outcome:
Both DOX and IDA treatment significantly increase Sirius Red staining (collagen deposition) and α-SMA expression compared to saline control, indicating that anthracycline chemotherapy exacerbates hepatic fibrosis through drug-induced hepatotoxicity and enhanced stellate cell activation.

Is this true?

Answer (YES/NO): NO